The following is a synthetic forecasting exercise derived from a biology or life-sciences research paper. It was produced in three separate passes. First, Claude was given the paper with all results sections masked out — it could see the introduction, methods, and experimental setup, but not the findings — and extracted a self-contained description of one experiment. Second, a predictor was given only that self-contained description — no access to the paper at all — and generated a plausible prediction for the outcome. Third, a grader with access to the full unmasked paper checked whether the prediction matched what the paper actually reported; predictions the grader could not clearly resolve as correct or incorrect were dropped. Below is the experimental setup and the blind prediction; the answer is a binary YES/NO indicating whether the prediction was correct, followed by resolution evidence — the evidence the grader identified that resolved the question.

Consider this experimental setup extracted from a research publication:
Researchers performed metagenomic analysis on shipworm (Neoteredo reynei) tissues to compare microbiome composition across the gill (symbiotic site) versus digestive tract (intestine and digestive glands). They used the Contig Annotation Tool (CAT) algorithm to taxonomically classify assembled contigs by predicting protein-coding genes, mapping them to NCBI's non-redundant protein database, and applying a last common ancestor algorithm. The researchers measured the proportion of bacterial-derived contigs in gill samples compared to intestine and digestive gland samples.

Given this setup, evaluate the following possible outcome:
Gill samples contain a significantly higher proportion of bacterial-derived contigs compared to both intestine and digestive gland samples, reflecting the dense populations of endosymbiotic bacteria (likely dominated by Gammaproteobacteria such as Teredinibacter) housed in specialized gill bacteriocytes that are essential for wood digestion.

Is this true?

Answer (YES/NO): YES